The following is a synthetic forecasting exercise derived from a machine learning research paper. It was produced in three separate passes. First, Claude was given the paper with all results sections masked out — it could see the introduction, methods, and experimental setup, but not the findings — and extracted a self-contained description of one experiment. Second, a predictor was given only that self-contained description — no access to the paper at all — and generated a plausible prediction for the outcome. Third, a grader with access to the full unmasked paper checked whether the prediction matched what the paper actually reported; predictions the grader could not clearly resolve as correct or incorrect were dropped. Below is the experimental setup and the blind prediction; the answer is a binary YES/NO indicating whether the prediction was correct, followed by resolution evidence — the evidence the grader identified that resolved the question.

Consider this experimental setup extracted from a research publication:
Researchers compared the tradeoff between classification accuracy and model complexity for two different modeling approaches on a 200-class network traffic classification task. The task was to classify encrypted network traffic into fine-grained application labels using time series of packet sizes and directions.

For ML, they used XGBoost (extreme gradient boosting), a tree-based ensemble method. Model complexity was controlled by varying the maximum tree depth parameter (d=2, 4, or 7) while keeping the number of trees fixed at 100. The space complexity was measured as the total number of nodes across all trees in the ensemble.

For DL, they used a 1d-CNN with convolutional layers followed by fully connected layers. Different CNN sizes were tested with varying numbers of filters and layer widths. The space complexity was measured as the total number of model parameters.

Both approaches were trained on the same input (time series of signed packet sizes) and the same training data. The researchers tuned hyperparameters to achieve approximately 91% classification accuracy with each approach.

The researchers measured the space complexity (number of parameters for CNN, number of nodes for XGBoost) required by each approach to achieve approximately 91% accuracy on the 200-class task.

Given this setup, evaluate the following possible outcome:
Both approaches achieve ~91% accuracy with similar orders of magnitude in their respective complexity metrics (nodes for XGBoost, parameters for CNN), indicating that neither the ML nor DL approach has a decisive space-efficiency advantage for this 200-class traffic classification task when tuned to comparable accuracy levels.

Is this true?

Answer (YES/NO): YES